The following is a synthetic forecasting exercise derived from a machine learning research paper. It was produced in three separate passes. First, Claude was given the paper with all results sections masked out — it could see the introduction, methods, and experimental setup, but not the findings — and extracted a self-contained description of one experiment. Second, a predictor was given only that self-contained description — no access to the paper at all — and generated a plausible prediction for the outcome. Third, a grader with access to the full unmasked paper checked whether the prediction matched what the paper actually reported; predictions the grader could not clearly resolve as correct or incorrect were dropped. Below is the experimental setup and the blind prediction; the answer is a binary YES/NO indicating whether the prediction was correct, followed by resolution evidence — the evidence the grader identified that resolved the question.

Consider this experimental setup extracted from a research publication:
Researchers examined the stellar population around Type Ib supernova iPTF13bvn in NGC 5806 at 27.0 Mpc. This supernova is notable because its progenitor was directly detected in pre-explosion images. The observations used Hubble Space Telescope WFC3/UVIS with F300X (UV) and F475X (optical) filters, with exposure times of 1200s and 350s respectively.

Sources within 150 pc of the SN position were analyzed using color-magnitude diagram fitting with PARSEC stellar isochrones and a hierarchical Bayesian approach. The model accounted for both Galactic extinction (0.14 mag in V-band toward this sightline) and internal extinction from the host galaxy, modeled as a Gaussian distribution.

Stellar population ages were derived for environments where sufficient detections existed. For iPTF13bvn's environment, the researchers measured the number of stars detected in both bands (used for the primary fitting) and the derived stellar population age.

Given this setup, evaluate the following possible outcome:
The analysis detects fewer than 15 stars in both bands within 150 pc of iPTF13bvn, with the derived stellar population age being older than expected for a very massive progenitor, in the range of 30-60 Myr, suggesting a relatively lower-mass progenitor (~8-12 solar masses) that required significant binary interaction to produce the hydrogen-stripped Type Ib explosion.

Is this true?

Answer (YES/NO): NO